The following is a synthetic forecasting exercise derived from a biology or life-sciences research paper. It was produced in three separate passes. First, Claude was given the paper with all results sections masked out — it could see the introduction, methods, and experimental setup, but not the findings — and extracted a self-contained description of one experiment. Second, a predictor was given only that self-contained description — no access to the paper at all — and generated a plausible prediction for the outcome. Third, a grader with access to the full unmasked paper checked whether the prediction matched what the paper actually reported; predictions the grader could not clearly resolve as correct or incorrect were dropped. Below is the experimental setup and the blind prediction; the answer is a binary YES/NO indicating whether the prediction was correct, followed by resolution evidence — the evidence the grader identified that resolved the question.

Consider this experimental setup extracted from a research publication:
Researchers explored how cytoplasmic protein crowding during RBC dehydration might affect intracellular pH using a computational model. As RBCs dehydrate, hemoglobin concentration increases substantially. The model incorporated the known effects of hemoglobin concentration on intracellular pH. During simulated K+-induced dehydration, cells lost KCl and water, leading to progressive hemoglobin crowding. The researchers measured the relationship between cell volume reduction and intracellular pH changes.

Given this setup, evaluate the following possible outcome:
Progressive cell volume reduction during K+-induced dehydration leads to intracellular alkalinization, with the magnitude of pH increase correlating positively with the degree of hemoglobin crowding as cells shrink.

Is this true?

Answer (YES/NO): NO